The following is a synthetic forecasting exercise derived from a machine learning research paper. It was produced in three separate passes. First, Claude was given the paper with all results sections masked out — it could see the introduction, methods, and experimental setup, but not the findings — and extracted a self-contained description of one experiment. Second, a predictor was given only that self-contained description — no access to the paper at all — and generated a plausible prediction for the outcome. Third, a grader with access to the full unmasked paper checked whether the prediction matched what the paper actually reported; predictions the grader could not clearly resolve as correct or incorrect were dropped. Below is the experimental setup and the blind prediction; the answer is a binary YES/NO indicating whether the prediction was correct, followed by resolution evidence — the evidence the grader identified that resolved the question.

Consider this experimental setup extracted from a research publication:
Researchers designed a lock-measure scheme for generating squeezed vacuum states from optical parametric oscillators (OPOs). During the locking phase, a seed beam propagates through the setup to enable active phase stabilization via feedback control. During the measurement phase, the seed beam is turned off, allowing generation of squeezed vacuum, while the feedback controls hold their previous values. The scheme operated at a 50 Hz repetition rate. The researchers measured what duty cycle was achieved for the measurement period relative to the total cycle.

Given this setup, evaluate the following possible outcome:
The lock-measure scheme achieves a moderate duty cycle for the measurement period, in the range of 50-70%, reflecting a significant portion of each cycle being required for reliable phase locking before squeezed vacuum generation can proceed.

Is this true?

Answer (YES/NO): NO